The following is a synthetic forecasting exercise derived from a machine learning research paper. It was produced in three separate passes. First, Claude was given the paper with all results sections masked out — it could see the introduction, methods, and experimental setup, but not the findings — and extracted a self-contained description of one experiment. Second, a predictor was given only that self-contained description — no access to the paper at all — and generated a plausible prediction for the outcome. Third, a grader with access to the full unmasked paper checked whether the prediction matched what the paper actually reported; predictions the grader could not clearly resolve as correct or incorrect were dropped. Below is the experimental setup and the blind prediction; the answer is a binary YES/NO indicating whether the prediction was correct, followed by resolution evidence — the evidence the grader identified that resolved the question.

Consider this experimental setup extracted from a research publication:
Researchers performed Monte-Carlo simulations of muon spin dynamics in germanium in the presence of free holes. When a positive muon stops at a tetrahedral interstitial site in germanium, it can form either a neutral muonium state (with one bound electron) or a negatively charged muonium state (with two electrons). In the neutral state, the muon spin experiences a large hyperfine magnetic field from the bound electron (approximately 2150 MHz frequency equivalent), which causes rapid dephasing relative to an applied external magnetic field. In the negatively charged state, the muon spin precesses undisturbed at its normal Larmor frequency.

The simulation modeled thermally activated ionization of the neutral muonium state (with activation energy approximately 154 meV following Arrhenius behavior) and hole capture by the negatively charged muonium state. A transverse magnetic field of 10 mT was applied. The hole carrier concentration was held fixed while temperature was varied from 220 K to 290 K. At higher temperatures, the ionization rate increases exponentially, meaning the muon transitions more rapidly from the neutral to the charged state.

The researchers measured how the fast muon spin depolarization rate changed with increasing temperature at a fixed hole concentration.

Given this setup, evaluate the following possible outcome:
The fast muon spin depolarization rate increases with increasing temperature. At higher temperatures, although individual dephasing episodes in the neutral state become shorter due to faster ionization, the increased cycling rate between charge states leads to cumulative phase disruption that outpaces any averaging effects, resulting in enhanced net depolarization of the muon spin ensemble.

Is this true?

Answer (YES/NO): NO